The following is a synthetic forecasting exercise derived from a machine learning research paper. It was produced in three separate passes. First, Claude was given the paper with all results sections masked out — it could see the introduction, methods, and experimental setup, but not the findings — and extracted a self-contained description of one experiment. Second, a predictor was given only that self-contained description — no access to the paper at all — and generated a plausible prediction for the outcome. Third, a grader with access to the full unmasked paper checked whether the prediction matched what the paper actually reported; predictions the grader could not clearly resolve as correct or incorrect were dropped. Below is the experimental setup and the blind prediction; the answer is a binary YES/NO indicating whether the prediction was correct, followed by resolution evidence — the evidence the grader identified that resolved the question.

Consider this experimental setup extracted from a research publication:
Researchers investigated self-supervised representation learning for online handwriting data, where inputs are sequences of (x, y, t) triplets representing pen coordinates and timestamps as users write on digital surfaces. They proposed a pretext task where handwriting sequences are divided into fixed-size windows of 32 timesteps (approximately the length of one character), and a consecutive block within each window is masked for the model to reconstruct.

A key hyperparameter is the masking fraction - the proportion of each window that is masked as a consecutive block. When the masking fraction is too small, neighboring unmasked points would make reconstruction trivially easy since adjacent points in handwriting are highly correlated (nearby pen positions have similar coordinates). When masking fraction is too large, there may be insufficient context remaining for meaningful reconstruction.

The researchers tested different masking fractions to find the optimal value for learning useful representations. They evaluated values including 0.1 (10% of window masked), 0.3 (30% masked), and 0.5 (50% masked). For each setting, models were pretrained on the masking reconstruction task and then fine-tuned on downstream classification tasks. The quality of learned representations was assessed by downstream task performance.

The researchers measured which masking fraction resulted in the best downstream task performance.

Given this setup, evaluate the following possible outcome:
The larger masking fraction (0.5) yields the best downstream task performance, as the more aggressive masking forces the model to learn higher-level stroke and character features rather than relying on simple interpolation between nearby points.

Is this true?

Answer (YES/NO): NO